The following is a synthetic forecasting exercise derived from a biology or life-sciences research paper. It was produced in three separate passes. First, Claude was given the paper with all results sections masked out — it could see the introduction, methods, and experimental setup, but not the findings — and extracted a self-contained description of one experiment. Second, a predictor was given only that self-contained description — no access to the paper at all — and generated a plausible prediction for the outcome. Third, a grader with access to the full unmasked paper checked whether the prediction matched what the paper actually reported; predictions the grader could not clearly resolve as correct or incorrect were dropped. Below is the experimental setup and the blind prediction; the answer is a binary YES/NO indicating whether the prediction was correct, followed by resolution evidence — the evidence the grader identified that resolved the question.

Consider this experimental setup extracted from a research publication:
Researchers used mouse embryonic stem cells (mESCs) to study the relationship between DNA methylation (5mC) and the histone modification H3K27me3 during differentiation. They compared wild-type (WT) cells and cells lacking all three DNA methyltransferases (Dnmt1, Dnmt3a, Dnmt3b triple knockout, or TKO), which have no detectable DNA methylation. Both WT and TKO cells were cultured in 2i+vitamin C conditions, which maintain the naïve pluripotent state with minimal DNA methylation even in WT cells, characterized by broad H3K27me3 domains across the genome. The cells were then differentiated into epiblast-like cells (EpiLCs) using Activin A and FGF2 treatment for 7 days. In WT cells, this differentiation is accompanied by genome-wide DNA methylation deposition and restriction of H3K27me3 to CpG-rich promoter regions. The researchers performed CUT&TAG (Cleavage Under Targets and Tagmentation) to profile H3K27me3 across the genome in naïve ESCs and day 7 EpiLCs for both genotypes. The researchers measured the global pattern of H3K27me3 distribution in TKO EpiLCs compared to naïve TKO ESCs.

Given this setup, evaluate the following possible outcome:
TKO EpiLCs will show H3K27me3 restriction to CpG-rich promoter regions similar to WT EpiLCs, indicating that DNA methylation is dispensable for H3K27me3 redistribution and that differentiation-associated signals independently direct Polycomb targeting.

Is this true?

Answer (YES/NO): NO